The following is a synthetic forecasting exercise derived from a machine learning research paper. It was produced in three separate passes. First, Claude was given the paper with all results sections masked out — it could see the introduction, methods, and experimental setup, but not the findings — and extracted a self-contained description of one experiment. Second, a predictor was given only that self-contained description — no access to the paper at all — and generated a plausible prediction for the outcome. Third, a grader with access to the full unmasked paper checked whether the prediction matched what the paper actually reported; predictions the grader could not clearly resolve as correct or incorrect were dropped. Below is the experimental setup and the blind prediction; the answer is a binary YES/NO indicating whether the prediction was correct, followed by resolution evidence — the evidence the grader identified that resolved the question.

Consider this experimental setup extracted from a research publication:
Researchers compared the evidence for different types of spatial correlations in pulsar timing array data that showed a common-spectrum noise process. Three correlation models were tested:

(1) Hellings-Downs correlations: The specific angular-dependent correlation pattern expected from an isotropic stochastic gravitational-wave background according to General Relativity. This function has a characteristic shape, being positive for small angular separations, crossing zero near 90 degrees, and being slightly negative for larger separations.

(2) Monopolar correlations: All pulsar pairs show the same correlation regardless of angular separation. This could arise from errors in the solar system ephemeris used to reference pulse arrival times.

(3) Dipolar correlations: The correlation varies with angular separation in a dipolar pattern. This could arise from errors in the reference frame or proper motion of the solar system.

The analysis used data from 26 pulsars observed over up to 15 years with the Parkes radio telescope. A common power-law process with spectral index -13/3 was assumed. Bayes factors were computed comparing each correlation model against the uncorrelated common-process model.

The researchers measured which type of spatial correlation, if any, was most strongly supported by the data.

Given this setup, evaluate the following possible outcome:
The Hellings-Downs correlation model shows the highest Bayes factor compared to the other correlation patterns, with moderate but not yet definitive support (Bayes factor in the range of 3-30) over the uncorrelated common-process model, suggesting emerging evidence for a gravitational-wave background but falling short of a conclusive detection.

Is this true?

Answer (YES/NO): NO